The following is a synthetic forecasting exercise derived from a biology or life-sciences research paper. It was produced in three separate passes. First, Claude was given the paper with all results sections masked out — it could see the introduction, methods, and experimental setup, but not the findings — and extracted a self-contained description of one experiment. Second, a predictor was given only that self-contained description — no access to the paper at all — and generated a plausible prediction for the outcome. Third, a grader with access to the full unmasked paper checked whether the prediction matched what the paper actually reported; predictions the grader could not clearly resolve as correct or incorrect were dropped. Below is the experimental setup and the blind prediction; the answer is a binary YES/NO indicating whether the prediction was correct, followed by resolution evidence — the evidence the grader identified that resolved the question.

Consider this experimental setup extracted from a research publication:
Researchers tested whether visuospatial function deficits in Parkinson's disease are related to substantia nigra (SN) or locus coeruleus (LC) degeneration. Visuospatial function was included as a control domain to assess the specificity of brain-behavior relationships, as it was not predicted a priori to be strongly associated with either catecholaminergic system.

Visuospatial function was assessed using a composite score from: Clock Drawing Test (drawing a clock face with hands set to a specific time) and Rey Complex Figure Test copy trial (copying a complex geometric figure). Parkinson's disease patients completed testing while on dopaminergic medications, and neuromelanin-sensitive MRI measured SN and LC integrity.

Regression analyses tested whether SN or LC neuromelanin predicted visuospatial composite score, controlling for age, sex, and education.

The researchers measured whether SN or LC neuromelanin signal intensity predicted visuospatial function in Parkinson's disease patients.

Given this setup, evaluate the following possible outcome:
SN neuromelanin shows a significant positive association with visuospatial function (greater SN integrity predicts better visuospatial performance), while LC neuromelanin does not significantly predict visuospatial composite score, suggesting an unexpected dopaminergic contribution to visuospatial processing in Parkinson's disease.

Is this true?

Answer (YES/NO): NO